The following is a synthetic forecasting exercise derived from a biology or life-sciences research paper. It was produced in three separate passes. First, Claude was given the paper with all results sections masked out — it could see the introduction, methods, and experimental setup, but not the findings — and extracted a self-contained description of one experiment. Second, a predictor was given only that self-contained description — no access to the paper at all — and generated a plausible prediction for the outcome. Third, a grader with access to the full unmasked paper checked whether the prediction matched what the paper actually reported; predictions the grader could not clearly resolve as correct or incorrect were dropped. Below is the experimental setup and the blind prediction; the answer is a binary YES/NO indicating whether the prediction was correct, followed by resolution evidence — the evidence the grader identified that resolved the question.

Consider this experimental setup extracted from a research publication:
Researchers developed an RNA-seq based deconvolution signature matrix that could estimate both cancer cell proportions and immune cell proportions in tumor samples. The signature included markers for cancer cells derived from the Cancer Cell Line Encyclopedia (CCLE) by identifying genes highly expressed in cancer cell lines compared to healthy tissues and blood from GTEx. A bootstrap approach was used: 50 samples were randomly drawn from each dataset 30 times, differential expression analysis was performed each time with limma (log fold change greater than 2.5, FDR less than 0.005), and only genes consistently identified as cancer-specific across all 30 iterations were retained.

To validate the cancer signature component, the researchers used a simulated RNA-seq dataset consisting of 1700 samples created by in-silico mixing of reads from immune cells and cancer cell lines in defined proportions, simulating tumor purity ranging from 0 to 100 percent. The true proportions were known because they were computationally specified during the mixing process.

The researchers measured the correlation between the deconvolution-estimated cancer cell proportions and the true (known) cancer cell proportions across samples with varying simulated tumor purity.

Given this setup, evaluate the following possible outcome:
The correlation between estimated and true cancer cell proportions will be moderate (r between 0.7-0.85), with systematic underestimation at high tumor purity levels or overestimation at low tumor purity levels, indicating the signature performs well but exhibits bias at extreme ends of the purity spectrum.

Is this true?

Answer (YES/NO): NO